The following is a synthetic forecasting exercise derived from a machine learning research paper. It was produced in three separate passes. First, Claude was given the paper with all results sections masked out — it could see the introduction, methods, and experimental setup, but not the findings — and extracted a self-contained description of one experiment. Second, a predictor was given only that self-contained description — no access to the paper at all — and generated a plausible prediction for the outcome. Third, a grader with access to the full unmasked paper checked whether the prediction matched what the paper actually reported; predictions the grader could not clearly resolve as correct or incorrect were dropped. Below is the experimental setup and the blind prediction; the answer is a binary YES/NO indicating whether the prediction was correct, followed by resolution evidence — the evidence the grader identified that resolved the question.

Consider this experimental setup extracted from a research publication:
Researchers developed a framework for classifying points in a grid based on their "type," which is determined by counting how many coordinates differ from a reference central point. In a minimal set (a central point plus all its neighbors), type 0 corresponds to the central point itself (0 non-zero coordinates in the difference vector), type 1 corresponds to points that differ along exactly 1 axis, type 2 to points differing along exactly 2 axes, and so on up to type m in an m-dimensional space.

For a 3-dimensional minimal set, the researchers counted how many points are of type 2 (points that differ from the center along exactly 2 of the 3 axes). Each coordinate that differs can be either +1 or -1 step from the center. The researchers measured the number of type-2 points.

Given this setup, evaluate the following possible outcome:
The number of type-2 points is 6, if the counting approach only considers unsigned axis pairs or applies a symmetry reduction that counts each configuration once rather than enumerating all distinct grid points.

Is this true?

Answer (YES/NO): NO